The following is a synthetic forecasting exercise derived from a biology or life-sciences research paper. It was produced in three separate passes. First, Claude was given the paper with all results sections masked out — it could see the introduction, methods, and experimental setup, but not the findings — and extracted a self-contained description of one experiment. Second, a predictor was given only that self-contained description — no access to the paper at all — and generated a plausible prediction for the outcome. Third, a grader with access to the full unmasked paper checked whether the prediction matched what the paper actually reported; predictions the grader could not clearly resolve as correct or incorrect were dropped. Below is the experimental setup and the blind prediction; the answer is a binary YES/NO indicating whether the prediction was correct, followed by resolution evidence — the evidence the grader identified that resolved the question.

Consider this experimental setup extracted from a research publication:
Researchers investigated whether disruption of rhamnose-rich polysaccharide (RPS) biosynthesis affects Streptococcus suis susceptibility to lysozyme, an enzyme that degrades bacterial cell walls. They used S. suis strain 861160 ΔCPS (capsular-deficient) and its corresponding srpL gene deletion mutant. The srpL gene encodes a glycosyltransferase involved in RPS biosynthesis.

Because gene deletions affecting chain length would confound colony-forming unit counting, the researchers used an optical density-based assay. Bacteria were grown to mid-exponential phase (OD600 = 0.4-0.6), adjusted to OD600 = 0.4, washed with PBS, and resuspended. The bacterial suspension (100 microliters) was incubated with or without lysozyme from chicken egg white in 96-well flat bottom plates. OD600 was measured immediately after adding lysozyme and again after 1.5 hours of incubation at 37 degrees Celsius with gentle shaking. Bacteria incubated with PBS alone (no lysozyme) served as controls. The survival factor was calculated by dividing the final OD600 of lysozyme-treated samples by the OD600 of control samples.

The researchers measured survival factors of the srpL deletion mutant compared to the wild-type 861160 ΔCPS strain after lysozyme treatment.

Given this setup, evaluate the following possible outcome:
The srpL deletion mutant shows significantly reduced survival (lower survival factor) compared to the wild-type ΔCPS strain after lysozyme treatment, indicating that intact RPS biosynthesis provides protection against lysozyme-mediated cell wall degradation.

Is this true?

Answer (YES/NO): NO